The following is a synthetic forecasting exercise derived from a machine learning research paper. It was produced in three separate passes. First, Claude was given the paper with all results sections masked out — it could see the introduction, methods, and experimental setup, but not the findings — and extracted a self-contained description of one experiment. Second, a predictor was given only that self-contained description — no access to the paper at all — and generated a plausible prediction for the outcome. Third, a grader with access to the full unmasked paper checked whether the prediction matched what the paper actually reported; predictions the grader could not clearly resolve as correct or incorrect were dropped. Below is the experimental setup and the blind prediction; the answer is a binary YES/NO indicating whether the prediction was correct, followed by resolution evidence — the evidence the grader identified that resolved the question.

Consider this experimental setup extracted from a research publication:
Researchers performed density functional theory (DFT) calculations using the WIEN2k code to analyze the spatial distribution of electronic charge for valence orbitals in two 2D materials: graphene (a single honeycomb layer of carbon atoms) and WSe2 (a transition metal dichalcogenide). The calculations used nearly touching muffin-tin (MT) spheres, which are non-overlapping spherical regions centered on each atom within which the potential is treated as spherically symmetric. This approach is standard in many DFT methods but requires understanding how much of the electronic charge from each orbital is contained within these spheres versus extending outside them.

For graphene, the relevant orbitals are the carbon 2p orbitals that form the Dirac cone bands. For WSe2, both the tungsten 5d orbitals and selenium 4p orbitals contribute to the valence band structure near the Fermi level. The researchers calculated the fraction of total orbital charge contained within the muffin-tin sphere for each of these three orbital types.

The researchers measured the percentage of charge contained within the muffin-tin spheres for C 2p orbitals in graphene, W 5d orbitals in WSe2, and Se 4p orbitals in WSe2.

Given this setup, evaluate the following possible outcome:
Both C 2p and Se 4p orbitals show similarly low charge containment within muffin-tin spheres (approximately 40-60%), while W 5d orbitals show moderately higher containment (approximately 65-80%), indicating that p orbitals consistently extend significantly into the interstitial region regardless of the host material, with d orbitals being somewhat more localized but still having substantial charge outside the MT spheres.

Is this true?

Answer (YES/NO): NO